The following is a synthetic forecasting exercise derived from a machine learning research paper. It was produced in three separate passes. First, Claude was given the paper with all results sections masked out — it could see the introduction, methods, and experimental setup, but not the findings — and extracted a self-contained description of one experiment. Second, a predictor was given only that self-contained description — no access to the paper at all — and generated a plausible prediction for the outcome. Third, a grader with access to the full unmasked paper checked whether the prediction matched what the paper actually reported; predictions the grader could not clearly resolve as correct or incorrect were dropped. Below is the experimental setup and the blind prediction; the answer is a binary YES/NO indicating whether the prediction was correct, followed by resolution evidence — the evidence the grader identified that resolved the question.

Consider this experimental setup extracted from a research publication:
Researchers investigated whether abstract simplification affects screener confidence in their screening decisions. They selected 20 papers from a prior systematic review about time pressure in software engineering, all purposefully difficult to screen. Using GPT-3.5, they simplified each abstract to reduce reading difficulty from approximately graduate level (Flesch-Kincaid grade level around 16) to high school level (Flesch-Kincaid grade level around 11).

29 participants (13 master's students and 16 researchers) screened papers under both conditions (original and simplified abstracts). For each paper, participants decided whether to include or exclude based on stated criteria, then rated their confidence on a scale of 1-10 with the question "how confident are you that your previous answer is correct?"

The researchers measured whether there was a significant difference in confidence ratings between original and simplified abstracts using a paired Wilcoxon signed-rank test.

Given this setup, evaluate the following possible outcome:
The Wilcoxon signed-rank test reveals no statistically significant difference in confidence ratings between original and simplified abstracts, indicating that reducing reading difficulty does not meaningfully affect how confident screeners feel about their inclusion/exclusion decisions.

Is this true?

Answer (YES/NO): YES